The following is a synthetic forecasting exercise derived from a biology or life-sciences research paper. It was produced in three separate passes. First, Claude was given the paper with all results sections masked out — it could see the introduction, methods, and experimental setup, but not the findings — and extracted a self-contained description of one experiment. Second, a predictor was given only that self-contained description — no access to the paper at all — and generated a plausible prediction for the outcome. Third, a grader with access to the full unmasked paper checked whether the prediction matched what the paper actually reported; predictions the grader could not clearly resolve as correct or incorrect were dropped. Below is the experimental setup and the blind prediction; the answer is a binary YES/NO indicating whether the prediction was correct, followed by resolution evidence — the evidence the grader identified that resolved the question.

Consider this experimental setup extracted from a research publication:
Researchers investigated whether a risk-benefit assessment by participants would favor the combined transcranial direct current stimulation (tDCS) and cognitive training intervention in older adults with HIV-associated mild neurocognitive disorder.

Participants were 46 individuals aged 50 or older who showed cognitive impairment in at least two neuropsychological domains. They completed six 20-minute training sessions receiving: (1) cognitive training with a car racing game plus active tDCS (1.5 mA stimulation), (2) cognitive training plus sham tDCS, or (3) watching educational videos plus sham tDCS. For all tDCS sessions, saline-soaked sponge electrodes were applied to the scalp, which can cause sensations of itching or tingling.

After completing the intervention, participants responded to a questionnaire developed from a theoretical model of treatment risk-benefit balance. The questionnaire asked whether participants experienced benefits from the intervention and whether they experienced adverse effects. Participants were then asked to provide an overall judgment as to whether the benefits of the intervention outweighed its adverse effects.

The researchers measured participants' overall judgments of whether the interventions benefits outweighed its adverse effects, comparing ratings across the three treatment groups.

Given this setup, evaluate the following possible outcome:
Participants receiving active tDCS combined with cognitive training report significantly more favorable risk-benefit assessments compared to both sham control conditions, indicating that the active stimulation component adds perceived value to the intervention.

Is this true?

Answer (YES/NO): NO